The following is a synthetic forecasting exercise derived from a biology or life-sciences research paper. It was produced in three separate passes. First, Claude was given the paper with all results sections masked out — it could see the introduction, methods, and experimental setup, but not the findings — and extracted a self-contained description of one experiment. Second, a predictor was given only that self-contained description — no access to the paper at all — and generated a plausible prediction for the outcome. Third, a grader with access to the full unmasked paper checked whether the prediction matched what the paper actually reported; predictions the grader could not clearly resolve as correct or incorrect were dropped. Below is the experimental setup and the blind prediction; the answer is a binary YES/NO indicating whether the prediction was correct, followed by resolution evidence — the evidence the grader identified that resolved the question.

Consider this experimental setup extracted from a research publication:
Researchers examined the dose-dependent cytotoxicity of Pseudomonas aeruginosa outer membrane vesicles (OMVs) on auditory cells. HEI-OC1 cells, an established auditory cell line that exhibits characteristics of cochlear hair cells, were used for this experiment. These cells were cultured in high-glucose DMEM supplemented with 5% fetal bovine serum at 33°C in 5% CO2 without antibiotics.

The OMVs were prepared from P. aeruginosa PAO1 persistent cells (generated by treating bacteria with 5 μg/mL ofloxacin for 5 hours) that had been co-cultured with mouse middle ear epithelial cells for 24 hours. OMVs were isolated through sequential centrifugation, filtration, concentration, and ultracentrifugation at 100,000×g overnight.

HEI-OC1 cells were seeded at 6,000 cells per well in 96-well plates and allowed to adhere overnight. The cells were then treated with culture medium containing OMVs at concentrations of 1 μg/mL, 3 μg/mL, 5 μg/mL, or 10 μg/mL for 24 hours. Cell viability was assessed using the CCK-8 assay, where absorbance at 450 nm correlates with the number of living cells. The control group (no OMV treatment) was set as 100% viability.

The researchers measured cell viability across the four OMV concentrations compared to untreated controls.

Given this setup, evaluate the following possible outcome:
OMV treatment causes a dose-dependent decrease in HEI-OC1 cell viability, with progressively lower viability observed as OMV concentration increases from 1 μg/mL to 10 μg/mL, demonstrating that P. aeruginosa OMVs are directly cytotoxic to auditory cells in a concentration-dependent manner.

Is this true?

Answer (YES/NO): YES